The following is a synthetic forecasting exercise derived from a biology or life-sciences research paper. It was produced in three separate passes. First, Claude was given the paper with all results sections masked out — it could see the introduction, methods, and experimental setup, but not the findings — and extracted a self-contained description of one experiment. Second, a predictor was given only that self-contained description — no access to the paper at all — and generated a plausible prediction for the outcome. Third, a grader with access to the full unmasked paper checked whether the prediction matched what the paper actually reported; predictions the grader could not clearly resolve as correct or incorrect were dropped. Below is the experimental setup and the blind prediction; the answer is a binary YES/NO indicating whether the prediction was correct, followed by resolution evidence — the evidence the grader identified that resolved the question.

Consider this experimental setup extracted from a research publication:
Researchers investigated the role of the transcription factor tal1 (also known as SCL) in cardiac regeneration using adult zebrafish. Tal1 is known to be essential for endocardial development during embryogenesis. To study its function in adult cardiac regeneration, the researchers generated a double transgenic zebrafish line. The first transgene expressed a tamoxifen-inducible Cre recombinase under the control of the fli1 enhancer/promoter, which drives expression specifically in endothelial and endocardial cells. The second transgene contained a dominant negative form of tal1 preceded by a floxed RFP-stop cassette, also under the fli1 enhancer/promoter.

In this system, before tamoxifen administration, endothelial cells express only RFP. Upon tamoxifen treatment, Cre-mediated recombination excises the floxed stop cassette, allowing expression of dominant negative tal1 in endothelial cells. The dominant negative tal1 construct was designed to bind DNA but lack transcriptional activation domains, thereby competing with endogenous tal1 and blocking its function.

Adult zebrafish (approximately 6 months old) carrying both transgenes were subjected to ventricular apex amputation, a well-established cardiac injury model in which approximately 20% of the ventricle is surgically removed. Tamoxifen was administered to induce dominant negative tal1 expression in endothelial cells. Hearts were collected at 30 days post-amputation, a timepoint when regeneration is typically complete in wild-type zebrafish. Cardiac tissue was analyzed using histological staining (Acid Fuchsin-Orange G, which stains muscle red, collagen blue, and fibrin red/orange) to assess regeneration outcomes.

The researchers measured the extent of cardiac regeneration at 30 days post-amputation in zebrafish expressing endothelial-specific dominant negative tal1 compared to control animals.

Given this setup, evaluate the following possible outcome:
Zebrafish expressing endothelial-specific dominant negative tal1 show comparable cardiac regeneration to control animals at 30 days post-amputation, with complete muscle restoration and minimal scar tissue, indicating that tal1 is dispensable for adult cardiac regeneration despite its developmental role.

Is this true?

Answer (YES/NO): NO